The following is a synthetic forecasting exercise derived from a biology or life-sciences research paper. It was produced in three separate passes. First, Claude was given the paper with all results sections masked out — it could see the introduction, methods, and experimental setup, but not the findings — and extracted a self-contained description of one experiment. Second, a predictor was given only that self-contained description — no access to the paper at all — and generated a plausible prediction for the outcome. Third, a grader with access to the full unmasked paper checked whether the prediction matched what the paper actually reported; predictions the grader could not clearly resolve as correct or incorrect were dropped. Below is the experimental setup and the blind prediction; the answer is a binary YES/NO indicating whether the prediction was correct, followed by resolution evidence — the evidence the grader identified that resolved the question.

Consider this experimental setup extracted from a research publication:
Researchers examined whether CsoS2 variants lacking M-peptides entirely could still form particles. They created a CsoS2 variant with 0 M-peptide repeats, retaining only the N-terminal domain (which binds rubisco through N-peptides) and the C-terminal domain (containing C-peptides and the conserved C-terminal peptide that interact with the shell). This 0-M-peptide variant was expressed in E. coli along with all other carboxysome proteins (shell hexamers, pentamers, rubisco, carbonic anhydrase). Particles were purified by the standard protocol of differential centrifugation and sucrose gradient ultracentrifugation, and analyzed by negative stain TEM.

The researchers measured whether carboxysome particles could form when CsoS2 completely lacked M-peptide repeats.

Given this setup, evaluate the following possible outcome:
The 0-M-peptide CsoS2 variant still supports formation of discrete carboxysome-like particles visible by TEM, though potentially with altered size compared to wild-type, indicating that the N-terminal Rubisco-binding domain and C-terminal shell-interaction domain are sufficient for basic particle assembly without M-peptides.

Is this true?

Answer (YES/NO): YES